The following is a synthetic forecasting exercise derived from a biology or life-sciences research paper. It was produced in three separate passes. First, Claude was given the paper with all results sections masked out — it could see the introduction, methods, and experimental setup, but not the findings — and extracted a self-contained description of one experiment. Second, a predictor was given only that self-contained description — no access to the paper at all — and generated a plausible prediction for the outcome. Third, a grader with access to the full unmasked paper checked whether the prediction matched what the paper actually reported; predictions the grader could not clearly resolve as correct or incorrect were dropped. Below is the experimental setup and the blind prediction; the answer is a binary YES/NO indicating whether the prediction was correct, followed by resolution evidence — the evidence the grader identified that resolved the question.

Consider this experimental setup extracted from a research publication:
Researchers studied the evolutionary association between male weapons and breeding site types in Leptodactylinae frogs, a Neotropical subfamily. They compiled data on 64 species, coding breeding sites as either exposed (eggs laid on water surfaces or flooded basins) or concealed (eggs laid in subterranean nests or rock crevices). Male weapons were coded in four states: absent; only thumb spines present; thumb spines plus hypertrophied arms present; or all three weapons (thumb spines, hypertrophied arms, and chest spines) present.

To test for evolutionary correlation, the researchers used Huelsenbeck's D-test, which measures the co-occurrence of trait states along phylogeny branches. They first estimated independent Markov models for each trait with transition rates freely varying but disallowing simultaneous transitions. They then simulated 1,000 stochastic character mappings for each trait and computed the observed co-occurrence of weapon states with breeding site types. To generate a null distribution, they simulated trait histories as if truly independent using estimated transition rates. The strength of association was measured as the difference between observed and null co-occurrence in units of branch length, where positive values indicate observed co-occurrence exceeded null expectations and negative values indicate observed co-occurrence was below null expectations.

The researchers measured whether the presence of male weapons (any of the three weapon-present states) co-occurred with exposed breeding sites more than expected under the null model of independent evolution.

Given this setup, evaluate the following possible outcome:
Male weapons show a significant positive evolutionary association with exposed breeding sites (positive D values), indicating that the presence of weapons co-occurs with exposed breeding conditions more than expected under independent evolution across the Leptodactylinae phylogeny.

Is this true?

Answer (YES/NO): YES